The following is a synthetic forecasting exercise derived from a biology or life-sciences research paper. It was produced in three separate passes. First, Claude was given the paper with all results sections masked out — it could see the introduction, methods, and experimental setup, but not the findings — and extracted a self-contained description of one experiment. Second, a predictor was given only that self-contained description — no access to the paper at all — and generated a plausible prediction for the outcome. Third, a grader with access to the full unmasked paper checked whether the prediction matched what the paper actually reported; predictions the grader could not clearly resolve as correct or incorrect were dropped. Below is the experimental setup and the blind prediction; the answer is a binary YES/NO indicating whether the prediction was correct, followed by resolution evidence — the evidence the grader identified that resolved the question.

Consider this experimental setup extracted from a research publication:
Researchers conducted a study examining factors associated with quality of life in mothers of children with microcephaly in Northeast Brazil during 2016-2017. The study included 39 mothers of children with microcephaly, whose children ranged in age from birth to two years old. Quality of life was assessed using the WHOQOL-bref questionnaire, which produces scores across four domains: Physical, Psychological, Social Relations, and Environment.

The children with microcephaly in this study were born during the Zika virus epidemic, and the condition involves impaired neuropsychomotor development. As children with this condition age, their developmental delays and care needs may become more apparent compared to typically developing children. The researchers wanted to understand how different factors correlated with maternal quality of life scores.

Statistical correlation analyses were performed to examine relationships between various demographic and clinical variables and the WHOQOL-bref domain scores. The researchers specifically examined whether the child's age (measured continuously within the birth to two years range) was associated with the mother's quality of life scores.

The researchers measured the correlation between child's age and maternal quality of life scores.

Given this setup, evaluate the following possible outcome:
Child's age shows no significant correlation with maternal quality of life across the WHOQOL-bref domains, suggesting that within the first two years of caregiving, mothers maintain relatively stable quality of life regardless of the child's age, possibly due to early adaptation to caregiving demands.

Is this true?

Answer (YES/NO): YES